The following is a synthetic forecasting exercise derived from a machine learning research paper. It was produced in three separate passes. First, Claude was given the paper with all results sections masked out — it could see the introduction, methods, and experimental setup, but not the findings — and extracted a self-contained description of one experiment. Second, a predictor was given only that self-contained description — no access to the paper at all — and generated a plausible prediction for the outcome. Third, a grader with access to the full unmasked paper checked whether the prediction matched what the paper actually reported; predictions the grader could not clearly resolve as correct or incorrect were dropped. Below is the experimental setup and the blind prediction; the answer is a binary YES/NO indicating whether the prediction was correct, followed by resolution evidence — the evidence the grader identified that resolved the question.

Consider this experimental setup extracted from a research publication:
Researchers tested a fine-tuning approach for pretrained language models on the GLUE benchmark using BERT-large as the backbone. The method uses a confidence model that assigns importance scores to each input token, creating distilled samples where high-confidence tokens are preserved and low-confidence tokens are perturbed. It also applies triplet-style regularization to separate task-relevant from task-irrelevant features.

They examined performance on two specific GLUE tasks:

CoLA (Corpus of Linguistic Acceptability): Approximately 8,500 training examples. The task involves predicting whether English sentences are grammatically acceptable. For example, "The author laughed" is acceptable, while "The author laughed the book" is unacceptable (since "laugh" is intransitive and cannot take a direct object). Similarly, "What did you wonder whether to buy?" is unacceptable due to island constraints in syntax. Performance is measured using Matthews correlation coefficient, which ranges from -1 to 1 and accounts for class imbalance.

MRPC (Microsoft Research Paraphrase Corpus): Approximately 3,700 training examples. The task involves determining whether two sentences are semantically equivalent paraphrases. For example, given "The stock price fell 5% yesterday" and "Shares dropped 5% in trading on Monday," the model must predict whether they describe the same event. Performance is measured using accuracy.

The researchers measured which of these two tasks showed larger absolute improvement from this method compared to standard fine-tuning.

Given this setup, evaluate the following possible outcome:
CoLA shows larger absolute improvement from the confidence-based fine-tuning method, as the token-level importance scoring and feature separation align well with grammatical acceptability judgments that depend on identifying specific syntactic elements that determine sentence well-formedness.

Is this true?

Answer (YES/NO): YES